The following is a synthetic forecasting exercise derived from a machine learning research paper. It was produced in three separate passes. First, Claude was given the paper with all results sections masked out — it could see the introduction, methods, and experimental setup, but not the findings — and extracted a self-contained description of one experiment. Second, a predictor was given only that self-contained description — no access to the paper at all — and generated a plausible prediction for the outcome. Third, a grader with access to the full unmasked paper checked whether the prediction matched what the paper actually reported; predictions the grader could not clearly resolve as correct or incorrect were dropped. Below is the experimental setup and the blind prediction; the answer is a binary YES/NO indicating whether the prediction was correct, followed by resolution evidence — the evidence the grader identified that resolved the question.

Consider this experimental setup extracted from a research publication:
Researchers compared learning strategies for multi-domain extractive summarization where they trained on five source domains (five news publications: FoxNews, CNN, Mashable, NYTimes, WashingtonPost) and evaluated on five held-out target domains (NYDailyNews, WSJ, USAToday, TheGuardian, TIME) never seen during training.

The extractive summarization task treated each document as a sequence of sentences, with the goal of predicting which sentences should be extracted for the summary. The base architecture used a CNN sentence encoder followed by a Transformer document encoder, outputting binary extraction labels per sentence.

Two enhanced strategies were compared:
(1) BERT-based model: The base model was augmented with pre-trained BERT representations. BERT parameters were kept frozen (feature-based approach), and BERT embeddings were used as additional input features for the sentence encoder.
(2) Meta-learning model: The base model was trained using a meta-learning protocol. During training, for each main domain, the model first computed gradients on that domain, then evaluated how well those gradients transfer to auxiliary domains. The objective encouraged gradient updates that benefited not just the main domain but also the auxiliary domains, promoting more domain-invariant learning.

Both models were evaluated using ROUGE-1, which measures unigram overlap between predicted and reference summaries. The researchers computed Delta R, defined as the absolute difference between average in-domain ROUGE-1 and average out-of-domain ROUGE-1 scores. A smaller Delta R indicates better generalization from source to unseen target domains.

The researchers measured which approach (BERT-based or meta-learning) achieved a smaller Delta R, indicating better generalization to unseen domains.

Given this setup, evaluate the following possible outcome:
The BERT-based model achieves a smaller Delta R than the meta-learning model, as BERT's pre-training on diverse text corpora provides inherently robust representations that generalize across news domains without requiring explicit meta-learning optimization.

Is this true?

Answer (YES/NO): NO